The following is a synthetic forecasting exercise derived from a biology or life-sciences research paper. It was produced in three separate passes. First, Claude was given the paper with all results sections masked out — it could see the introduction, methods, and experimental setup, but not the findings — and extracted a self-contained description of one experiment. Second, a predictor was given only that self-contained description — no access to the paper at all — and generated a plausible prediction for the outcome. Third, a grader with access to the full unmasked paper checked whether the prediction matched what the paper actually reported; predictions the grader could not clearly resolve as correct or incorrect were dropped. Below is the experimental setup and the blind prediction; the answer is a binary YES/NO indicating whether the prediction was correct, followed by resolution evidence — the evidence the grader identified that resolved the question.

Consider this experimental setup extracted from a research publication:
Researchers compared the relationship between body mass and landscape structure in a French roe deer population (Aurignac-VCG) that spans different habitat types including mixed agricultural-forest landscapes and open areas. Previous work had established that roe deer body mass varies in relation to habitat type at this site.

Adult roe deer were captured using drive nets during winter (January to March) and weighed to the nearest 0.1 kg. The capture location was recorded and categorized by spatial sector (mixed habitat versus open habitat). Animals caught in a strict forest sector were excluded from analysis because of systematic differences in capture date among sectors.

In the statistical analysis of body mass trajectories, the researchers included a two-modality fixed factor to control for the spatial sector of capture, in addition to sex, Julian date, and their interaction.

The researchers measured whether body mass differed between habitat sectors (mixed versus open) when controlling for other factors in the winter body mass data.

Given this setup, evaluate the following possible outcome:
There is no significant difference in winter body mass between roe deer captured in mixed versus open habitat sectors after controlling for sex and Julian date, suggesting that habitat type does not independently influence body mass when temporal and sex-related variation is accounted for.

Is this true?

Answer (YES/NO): NO